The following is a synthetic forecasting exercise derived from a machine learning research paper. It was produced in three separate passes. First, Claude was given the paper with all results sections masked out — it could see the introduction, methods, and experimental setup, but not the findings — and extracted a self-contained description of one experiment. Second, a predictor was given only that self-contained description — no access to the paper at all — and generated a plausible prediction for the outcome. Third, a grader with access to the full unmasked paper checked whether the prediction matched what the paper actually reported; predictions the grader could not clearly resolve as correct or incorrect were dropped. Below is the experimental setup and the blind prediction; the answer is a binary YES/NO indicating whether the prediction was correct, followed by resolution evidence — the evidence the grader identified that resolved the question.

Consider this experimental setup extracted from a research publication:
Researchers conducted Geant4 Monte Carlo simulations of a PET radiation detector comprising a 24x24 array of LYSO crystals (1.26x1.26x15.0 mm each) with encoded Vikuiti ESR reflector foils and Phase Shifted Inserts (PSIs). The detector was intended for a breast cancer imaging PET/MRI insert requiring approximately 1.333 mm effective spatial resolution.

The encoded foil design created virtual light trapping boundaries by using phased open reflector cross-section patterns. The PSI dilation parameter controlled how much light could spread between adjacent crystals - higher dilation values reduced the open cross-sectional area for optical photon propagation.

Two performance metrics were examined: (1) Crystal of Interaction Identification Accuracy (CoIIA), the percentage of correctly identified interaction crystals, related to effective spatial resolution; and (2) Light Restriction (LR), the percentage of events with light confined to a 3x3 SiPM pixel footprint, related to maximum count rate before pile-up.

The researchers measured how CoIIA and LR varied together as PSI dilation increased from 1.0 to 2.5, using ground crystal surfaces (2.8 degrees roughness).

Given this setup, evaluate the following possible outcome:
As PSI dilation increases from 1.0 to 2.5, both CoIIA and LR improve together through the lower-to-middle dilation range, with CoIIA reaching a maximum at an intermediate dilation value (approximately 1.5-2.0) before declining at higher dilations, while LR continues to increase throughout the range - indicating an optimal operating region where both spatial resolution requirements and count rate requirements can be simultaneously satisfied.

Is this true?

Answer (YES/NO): NO